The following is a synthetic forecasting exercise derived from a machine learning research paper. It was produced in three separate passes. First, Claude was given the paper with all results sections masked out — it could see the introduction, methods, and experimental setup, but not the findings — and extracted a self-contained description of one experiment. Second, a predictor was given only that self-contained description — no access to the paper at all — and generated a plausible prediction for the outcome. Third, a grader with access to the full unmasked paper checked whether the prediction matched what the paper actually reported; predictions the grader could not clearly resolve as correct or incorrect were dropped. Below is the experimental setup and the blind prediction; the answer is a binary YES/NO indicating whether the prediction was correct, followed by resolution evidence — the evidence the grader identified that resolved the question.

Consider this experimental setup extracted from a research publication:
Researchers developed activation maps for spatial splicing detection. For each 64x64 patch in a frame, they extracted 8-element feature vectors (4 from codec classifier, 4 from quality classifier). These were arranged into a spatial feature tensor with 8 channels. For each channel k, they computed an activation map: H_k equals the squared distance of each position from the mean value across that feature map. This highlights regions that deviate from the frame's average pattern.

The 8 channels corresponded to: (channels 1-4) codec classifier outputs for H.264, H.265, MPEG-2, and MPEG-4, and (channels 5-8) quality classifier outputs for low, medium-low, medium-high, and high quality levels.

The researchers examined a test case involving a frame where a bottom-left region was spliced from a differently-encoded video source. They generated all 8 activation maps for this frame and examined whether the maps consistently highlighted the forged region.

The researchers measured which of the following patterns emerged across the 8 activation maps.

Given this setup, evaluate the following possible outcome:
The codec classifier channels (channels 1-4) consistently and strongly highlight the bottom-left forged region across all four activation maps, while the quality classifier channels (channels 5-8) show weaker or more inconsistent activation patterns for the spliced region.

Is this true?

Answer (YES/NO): NO